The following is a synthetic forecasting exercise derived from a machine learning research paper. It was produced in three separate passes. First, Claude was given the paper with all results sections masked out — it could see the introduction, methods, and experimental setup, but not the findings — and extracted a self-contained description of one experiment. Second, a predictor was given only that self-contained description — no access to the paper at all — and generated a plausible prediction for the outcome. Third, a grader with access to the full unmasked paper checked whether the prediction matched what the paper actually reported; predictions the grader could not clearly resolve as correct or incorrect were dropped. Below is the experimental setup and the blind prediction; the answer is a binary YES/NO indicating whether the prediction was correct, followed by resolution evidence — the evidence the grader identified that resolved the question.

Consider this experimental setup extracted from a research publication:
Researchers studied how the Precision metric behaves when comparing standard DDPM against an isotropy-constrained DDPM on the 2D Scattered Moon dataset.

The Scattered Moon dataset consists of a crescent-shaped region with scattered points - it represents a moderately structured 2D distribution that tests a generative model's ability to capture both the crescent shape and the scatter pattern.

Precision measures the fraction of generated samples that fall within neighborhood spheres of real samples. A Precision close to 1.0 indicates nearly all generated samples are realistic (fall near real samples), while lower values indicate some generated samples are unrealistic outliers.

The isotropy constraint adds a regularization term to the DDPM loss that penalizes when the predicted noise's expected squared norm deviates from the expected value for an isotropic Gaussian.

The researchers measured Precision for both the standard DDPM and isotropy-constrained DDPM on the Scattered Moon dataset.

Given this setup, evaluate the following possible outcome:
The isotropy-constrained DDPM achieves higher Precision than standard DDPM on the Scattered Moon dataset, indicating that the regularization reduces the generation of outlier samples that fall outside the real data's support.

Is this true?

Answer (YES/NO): YES